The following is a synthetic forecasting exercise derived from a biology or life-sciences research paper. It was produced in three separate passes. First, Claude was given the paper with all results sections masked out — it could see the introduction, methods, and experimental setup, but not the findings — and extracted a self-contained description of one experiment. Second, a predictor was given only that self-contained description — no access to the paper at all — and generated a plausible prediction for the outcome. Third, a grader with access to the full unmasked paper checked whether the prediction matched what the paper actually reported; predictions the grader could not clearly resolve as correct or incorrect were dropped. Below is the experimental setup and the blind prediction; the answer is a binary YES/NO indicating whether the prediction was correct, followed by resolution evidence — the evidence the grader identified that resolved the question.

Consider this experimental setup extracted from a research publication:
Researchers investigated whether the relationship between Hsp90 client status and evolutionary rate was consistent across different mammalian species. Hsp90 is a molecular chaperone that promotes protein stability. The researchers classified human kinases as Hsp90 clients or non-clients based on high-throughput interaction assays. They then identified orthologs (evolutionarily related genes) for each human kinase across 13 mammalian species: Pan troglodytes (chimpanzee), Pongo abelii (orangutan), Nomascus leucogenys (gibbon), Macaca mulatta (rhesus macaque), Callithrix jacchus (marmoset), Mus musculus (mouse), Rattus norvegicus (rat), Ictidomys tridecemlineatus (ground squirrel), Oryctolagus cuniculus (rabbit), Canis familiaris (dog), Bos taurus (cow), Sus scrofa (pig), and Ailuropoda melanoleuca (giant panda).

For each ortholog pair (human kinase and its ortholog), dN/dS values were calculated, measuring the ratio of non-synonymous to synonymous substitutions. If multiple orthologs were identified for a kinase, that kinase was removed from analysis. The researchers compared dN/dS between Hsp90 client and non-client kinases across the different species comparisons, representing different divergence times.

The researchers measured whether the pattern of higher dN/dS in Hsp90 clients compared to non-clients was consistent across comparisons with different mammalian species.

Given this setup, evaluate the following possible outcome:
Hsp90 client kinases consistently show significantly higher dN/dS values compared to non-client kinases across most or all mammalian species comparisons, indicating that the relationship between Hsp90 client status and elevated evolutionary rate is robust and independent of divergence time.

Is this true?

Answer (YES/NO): YES